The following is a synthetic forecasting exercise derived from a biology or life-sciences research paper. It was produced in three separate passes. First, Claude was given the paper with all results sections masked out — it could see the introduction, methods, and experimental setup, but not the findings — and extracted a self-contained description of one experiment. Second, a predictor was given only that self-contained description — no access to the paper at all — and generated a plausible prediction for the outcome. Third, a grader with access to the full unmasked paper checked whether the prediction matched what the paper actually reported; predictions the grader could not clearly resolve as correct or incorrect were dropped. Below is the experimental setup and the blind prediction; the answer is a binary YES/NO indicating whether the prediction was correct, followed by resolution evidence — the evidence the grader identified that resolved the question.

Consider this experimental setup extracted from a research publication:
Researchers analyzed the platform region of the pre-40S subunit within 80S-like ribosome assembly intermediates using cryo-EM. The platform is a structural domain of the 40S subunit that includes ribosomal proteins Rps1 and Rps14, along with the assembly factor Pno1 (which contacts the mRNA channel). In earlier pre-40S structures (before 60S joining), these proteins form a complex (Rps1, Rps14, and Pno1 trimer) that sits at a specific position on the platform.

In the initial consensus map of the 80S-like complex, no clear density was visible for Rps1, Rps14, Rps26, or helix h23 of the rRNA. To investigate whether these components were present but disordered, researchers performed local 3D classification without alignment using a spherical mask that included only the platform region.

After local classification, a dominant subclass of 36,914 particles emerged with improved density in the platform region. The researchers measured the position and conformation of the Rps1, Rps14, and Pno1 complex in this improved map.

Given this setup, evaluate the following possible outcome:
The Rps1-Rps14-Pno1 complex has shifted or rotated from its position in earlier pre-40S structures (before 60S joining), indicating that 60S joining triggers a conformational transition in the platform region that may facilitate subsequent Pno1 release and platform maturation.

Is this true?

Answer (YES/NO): YES